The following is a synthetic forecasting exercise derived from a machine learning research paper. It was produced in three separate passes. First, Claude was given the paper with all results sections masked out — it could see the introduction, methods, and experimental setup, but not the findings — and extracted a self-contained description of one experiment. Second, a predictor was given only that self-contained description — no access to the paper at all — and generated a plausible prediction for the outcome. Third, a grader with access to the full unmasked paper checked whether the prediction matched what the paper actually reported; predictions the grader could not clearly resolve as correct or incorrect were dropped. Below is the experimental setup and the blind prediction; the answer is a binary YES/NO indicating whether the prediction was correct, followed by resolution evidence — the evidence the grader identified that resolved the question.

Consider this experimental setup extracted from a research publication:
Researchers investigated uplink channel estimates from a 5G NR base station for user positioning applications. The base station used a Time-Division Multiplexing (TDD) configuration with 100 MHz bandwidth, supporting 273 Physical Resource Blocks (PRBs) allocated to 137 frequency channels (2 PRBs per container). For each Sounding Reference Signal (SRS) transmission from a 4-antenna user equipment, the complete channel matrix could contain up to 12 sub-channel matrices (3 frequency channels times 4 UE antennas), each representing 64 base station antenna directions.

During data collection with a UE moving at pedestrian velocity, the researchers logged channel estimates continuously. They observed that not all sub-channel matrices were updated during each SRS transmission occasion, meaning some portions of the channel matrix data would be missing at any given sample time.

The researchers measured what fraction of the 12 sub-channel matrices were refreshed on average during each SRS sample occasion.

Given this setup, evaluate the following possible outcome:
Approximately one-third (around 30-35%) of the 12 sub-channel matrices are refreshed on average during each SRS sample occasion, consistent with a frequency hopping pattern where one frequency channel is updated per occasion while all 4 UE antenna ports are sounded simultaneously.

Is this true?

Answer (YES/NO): NO